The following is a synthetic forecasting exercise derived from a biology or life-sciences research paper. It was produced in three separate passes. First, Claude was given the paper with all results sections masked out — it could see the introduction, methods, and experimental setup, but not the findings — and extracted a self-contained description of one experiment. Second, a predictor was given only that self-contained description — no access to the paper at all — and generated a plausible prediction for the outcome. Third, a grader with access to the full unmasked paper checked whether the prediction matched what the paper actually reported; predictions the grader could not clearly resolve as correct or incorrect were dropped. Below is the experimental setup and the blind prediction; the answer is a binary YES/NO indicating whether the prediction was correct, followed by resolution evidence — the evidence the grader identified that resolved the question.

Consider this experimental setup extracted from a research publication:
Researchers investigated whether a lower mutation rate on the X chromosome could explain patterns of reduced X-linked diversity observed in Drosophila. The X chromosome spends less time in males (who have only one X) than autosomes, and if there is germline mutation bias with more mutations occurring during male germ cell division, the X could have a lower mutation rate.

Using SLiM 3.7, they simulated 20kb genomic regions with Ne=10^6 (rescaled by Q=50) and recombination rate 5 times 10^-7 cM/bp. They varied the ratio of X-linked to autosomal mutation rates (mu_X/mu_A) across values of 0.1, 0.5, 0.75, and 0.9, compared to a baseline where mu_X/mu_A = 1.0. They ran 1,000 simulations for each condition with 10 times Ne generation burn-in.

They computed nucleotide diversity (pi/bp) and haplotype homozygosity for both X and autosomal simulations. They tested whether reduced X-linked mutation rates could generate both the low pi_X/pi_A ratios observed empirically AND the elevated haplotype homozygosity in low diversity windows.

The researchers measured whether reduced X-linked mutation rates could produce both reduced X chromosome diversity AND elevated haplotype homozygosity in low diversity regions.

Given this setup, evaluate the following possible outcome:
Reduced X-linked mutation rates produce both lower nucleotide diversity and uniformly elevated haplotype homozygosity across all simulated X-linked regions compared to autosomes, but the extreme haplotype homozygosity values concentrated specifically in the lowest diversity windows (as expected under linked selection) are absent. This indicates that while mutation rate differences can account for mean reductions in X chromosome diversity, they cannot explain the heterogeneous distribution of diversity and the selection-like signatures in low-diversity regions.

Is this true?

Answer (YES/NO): NO